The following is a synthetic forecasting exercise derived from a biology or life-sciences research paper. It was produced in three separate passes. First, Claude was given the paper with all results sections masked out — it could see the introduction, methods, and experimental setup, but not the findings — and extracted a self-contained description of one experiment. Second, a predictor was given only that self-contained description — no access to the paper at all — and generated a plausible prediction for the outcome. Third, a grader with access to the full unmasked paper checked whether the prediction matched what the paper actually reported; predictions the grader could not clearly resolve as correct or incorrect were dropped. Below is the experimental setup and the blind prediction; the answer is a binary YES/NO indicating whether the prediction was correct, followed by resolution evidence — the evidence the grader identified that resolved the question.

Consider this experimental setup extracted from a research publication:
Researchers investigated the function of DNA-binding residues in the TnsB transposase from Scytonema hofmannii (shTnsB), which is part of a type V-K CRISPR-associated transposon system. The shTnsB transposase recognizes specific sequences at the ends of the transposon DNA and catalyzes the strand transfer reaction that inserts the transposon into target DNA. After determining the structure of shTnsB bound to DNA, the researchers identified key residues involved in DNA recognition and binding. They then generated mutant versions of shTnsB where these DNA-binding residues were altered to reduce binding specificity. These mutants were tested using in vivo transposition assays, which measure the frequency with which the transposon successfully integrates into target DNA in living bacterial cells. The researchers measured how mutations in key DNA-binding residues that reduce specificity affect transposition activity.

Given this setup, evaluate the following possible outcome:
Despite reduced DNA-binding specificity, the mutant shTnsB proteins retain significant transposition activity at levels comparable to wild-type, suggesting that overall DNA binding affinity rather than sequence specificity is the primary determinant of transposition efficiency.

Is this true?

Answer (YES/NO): NO